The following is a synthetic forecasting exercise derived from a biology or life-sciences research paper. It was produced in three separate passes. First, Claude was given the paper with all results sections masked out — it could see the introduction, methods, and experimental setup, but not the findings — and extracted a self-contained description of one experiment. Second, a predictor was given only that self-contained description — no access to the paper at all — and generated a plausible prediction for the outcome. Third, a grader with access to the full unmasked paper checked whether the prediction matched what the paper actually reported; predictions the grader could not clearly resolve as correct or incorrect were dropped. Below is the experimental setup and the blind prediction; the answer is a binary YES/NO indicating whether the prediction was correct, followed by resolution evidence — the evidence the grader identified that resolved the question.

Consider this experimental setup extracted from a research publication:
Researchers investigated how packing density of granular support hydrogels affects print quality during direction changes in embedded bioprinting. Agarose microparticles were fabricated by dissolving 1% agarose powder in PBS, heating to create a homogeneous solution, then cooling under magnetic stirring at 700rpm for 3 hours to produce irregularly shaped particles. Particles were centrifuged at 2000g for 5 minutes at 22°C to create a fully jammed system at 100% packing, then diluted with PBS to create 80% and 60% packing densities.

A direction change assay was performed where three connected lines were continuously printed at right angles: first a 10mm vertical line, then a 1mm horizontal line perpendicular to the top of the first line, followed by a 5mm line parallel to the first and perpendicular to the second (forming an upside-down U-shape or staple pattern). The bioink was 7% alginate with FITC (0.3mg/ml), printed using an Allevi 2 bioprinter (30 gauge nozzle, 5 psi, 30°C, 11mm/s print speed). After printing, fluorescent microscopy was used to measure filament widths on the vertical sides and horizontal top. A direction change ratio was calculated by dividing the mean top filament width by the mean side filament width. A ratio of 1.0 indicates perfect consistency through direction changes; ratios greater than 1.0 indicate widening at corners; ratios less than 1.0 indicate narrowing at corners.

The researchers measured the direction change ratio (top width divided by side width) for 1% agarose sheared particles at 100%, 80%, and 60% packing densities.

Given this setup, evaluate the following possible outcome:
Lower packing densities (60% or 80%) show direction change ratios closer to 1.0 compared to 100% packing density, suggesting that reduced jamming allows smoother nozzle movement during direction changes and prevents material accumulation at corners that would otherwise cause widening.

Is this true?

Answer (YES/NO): NO